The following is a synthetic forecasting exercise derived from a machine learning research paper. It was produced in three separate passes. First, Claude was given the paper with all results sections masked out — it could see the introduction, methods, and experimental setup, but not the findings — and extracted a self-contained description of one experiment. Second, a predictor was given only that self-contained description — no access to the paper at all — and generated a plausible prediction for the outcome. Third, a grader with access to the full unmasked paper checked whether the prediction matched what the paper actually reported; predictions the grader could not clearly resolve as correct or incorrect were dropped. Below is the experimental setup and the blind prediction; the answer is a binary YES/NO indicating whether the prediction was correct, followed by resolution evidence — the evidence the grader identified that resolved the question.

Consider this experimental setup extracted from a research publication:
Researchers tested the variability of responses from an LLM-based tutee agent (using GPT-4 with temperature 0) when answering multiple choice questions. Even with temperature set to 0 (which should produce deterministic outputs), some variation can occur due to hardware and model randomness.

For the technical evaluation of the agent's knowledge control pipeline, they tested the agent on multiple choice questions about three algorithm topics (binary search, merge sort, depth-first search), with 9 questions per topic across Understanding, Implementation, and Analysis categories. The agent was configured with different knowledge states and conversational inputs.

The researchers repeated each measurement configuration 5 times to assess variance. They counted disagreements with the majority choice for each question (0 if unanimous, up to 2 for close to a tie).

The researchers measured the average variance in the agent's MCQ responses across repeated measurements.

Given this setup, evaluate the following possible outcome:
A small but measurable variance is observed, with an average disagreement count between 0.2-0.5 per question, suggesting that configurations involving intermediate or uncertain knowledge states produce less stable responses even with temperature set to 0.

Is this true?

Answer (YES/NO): NO